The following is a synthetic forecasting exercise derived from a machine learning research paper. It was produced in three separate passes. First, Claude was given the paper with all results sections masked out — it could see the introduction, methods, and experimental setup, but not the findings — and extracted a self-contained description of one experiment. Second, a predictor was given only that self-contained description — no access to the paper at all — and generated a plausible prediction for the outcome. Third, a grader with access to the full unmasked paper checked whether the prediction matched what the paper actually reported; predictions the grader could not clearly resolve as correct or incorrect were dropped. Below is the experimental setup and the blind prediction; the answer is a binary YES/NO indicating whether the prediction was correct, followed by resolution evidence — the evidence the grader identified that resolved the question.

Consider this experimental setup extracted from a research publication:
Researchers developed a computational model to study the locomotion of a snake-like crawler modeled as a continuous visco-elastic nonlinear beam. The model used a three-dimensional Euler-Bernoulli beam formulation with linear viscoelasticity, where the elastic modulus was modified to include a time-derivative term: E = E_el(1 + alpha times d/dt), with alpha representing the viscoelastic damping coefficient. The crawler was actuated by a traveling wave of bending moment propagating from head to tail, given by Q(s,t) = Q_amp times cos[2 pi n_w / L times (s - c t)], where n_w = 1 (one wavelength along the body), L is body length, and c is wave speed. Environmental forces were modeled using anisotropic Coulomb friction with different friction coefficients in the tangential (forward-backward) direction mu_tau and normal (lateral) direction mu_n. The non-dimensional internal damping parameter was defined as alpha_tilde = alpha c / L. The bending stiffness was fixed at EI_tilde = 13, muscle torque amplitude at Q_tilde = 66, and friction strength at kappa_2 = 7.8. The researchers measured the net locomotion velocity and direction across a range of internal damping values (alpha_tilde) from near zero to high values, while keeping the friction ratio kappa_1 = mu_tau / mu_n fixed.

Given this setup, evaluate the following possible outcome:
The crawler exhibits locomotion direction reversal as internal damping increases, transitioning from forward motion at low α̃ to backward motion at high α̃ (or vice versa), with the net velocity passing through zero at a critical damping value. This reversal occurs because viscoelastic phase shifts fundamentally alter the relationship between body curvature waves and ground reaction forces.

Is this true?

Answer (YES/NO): YES